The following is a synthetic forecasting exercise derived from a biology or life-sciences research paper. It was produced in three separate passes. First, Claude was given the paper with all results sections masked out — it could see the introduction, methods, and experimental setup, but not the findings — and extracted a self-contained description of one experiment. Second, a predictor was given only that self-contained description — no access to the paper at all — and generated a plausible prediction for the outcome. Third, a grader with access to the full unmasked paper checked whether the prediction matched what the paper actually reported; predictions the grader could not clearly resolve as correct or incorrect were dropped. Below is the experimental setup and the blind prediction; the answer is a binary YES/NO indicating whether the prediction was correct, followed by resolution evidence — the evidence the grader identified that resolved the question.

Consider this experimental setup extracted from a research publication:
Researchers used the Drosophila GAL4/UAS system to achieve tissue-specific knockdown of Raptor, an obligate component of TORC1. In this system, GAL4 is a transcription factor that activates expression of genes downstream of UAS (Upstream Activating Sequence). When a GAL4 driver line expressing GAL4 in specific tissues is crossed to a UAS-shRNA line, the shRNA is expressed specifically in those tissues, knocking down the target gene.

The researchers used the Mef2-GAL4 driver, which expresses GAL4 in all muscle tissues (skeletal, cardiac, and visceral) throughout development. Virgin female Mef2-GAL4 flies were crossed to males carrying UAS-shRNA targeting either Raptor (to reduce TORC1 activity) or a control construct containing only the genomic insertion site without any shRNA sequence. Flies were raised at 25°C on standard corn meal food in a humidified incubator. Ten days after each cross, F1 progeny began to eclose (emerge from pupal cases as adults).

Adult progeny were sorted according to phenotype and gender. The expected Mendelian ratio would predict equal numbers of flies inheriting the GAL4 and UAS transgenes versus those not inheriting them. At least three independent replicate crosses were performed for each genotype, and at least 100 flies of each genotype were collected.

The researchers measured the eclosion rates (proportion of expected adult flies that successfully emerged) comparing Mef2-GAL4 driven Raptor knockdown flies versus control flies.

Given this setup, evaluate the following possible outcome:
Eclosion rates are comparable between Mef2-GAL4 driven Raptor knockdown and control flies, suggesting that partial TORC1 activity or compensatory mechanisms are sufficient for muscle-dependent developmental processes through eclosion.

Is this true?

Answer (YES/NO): NO